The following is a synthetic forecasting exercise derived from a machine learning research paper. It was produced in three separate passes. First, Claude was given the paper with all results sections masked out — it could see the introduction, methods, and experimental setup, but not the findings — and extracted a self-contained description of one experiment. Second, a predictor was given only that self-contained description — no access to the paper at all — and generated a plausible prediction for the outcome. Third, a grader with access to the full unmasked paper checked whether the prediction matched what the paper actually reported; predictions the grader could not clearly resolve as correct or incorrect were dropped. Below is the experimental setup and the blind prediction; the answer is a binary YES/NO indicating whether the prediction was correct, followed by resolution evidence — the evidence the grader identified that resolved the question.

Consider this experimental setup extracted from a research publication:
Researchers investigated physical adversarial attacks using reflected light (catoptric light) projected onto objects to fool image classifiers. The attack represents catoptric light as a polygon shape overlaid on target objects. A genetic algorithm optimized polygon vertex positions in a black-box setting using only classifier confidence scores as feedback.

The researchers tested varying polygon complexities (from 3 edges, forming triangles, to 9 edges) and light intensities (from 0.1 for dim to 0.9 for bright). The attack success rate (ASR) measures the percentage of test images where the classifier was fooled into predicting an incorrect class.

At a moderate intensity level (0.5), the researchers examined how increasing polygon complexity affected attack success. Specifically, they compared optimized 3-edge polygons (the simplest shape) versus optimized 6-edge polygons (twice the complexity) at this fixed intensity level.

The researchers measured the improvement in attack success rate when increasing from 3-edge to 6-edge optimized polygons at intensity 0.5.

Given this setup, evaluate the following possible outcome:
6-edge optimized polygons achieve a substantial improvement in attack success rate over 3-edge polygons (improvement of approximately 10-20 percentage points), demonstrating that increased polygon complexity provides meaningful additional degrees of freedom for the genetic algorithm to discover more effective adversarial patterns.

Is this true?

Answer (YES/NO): NO